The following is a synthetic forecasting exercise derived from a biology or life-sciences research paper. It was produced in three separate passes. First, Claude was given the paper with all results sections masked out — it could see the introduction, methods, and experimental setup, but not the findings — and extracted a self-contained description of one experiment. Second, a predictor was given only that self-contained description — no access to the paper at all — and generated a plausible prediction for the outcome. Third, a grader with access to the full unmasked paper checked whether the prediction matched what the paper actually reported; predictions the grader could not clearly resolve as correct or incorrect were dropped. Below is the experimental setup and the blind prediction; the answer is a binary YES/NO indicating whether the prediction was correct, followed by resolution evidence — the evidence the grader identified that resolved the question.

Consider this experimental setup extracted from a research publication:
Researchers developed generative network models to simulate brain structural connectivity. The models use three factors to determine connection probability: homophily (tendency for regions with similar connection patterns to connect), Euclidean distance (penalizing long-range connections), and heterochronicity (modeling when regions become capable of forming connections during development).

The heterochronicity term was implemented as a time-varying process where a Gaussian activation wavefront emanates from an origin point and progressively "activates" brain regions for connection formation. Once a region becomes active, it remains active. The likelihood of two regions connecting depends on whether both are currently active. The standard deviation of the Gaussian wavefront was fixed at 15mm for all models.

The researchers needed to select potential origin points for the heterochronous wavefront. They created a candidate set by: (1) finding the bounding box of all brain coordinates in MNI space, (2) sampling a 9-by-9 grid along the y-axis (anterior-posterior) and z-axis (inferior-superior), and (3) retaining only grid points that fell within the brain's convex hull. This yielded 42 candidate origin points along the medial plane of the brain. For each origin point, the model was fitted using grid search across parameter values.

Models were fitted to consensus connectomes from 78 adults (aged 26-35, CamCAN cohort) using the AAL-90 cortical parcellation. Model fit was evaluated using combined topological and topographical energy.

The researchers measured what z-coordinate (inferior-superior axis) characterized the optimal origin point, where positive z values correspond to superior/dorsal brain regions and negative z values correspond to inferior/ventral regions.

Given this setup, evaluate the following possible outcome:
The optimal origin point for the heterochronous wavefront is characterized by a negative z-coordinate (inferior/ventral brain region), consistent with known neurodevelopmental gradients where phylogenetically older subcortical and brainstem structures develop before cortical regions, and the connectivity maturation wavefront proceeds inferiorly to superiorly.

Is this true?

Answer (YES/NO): NO